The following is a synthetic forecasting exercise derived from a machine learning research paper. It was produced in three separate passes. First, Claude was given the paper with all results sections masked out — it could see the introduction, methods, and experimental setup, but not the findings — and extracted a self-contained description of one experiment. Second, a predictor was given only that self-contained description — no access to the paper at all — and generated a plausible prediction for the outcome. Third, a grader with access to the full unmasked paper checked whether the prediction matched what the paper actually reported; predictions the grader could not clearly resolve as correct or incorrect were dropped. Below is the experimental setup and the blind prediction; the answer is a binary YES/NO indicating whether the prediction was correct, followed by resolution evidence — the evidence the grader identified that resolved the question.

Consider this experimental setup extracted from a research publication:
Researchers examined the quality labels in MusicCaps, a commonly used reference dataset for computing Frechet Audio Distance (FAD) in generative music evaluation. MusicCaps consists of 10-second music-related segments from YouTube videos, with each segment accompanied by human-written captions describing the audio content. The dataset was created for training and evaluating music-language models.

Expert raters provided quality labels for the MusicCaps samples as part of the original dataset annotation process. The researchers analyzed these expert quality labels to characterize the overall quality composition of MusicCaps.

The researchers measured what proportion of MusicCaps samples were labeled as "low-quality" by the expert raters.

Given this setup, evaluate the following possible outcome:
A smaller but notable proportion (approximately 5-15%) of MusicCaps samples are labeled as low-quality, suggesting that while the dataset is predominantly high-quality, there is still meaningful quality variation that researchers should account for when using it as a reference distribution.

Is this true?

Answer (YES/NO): NO